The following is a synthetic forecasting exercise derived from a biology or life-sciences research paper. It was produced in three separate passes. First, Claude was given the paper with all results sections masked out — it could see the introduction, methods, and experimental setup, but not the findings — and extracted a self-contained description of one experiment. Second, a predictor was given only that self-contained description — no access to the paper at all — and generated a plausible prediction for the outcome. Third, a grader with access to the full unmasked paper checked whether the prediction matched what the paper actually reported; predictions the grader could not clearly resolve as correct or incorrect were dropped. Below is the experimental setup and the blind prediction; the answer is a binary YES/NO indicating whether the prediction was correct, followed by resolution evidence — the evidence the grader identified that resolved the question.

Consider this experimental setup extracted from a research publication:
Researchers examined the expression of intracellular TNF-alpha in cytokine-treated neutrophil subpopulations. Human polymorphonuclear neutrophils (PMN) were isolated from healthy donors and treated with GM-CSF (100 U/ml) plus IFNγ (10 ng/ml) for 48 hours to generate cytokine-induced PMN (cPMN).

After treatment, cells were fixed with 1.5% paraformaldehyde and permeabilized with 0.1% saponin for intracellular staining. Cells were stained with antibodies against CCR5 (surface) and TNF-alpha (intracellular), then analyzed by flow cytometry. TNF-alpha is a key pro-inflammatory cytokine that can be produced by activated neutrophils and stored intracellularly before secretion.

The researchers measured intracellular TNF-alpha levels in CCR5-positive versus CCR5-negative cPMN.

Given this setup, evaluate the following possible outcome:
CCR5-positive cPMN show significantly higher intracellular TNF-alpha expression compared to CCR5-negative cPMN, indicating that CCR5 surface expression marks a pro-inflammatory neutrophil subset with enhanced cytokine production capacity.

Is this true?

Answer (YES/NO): YES